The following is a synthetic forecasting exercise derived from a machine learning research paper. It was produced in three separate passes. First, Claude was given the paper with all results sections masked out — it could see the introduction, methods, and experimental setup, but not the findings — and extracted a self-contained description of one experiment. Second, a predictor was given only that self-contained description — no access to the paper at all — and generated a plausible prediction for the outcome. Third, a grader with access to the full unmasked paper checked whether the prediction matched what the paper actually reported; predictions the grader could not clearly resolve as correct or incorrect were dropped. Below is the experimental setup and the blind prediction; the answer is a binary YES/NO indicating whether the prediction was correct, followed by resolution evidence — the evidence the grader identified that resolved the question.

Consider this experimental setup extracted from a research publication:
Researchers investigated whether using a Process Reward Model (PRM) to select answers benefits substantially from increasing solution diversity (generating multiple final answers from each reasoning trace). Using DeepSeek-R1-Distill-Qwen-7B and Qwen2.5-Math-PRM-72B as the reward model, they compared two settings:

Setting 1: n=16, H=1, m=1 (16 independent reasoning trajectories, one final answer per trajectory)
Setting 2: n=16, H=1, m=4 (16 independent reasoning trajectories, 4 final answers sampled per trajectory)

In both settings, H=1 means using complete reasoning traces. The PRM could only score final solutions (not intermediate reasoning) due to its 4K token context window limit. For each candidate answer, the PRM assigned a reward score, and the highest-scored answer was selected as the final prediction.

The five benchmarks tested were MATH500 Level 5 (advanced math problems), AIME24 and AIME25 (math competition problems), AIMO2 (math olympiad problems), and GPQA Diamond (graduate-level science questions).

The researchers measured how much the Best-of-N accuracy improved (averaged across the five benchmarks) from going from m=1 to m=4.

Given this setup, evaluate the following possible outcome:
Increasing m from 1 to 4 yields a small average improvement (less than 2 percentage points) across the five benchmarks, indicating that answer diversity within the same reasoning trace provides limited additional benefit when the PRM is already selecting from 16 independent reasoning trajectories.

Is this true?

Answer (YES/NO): YES